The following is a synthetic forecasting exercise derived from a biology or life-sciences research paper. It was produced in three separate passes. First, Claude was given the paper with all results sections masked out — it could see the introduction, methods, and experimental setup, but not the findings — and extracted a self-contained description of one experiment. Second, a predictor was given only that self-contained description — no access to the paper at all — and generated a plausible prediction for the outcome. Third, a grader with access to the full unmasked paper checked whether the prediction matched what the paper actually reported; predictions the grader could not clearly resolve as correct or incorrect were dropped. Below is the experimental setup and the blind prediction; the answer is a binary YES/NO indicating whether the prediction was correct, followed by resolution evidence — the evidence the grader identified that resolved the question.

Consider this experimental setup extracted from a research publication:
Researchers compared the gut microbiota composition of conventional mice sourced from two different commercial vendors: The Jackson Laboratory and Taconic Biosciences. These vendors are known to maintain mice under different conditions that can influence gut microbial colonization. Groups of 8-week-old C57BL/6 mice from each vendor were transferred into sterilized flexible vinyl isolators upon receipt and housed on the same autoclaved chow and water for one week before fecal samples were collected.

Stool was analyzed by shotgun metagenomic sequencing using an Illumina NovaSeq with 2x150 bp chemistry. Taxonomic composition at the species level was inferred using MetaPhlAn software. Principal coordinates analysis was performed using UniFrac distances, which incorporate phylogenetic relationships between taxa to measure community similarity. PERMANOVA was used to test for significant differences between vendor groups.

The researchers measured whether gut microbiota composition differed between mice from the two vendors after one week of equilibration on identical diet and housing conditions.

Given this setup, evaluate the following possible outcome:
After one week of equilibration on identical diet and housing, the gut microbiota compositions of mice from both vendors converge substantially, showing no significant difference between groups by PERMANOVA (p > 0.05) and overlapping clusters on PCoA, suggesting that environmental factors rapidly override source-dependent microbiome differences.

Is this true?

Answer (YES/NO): NO